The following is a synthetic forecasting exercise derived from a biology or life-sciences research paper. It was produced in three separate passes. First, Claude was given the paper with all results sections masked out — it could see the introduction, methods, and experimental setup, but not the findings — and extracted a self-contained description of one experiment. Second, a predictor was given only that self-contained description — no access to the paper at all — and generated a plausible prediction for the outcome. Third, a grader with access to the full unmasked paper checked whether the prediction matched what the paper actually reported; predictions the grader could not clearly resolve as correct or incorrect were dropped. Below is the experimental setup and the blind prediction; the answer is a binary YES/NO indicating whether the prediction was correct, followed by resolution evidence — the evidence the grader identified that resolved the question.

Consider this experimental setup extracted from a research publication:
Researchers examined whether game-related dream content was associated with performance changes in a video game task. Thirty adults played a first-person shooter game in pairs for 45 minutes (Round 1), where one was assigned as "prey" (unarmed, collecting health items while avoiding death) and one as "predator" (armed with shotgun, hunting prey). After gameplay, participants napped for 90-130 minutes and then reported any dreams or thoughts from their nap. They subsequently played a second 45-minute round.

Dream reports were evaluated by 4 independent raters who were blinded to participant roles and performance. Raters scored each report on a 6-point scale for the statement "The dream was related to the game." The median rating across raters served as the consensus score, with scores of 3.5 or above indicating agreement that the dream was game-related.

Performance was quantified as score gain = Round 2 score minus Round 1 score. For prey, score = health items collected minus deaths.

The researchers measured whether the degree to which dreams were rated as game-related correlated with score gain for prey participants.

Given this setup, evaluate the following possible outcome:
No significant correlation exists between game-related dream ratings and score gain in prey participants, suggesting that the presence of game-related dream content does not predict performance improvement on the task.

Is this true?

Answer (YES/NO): NO